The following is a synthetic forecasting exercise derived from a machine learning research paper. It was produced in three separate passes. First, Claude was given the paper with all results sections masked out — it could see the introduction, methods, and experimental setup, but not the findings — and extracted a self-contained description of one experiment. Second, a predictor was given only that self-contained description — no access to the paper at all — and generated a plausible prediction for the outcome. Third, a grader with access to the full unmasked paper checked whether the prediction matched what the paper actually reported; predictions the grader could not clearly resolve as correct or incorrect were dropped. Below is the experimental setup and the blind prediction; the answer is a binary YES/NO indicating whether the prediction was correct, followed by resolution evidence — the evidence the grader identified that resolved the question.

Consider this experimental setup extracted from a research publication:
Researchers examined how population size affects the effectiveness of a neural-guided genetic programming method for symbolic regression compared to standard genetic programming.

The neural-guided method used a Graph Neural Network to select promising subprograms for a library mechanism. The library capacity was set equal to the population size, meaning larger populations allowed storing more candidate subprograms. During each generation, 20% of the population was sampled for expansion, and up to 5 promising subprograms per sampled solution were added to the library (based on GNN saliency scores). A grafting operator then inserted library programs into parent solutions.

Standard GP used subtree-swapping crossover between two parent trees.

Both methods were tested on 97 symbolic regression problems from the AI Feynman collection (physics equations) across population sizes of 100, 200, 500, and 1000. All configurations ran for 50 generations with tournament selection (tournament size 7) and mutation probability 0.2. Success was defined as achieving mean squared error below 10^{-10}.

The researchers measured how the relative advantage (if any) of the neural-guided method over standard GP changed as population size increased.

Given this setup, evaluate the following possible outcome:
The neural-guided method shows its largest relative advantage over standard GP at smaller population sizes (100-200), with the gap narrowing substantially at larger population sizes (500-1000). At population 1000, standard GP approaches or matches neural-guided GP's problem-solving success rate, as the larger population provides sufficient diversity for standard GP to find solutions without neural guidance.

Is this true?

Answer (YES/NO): YES